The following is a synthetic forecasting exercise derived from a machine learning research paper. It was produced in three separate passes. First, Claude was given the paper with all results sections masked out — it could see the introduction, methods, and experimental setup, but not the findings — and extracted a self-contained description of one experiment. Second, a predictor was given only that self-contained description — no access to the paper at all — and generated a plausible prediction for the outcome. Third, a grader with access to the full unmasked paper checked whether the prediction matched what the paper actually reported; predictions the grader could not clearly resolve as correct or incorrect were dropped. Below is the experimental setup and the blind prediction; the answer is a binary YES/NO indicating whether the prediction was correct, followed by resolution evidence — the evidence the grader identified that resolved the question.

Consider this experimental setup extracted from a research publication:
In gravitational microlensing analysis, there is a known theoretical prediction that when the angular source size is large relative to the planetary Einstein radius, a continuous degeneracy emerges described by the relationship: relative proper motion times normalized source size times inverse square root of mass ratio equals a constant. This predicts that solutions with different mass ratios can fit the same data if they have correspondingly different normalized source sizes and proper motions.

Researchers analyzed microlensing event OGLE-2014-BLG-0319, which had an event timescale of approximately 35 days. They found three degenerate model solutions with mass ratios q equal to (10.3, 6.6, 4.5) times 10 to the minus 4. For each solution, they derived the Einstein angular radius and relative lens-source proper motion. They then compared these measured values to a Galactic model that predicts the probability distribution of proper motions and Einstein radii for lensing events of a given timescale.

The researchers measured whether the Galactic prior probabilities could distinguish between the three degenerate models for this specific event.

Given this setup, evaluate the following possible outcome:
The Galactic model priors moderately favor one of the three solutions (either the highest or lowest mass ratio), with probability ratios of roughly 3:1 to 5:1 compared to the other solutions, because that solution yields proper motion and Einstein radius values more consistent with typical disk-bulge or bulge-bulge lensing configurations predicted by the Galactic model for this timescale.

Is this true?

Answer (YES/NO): NO